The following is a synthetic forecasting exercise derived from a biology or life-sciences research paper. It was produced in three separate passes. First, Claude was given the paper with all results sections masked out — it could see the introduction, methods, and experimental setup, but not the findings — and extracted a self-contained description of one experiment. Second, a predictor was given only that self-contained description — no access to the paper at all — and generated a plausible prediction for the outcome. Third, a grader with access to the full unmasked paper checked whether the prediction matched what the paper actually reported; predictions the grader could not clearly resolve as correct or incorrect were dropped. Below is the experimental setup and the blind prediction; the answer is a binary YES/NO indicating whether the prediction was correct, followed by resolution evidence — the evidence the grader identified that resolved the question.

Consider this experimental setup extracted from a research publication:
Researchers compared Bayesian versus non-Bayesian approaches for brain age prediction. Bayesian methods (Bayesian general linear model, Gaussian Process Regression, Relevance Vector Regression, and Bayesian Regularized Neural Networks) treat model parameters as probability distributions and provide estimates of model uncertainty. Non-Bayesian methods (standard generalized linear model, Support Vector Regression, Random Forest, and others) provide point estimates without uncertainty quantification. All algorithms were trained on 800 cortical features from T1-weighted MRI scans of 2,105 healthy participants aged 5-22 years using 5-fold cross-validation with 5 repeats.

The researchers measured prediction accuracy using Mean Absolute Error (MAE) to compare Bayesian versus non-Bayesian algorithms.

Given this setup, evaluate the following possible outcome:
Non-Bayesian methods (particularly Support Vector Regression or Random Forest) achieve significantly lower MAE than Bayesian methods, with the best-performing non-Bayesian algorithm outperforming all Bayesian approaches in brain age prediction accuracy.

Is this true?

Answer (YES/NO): YES